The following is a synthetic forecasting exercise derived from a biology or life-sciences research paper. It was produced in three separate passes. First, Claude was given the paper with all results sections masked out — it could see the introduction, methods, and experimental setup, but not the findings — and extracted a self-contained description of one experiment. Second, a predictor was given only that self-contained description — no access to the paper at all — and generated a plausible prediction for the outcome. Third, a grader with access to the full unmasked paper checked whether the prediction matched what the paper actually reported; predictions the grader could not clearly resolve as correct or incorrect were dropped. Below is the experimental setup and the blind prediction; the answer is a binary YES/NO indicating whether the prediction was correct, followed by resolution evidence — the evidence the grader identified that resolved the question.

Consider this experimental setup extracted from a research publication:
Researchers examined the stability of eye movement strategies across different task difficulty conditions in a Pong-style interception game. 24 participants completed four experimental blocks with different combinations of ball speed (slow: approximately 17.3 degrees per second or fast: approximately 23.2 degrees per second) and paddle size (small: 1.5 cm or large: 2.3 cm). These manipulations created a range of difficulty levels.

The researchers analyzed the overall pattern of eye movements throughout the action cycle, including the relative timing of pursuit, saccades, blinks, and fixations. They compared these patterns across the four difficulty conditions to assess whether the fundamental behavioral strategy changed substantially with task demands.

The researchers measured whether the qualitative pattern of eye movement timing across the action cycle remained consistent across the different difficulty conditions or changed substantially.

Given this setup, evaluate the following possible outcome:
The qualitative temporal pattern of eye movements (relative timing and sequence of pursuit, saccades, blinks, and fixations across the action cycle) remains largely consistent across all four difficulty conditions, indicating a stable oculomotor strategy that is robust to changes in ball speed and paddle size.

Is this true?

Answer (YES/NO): YES